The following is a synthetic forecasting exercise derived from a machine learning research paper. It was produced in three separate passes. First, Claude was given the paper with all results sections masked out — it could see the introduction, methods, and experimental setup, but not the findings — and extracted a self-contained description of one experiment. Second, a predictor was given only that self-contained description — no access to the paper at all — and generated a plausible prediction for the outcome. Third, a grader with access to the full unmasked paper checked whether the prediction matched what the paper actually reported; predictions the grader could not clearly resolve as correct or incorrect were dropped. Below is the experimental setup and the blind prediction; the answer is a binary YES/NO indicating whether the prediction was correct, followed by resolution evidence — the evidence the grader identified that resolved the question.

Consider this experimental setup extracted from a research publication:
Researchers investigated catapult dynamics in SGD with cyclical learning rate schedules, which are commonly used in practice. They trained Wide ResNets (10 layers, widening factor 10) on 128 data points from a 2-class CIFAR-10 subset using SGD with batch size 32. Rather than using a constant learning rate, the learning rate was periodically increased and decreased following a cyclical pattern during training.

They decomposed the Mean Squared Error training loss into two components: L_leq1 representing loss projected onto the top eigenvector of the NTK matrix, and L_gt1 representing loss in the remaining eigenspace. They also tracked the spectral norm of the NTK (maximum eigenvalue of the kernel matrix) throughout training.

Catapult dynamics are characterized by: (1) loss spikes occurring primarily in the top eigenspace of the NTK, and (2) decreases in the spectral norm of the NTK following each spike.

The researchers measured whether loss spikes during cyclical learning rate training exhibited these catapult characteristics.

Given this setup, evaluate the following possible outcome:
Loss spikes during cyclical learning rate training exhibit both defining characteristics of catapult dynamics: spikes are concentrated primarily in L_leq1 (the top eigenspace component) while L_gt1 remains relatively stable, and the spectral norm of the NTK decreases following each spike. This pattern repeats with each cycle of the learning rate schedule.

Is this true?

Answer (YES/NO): YES